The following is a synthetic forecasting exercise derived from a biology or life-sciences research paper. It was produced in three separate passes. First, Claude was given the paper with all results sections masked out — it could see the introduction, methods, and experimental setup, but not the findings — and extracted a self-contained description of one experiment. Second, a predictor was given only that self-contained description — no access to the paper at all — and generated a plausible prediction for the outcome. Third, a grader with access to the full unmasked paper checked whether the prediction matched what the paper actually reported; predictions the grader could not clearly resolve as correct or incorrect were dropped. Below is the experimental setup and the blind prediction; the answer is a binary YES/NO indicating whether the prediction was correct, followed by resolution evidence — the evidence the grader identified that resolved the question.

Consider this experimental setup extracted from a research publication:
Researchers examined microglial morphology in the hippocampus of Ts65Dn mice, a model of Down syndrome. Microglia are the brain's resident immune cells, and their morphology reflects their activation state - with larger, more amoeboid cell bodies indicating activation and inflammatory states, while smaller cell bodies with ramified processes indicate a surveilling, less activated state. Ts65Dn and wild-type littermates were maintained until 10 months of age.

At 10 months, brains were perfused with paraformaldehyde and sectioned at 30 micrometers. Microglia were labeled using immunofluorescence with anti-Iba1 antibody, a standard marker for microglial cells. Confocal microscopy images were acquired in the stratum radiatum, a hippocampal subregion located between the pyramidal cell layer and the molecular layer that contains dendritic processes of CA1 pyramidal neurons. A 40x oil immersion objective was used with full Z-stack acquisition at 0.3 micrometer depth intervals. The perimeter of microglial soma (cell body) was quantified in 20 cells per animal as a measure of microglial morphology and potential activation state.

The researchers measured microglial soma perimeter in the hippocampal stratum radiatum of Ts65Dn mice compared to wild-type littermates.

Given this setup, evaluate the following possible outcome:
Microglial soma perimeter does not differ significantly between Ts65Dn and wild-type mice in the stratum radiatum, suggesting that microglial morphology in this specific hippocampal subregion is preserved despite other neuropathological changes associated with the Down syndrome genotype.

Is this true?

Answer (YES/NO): NO